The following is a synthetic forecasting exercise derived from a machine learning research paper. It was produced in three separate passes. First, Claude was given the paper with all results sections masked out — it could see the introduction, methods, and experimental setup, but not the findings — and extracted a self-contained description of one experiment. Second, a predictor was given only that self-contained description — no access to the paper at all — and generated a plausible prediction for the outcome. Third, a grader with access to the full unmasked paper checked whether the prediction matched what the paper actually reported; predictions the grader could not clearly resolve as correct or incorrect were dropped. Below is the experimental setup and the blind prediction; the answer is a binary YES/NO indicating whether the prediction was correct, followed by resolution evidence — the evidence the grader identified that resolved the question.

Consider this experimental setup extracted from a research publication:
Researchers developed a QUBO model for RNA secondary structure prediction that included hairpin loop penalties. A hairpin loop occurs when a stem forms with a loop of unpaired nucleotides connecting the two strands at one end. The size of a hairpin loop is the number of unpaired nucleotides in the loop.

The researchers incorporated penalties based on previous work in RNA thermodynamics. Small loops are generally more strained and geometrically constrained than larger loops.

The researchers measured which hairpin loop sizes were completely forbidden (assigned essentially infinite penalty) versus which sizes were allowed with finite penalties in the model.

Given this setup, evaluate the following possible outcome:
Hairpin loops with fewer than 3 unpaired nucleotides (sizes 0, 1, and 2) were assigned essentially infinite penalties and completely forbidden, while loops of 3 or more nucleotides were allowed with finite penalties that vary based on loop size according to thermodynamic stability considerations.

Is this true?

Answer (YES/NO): NO